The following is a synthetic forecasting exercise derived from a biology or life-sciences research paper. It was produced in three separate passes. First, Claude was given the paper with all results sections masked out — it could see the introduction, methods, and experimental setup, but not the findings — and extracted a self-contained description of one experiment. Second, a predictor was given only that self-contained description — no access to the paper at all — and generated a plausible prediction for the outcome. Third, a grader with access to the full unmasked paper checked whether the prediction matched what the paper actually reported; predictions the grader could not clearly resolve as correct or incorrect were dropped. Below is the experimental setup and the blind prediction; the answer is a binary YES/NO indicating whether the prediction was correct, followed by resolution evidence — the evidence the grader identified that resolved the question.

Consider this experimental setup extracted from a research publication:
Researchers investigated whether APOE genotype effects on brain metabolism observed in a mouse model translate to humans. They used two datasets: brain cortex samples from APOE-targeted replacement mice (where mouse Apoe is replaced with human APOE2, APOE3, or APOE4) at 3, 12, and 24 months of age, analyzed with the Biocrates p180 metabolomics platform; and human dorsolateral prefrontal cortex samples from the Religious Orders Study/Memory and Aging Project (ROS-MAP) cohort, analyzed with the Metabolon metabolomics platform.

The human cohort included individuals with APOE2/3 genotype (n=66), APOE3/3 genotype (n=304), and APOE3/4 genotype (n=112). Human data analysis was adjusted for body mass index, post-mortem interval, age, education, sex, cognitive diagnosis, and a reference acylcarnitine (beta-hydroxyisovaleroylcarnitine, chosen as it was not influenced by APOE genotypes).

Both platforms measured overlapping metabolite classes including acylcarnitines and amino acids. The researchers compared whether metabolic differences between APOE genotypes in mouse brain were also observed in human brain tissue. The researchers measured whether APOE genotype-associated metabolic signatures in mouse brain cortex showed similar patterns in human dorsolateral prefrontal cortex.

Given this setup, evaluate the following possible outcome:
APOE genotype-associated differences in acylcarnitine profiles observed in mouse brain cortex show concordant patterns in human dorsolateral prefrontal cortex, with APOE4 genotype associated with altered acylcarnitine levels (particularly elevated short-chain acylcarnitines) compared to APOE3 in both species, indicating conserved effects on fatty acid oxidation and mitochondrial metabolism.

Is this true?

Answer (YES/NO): NO